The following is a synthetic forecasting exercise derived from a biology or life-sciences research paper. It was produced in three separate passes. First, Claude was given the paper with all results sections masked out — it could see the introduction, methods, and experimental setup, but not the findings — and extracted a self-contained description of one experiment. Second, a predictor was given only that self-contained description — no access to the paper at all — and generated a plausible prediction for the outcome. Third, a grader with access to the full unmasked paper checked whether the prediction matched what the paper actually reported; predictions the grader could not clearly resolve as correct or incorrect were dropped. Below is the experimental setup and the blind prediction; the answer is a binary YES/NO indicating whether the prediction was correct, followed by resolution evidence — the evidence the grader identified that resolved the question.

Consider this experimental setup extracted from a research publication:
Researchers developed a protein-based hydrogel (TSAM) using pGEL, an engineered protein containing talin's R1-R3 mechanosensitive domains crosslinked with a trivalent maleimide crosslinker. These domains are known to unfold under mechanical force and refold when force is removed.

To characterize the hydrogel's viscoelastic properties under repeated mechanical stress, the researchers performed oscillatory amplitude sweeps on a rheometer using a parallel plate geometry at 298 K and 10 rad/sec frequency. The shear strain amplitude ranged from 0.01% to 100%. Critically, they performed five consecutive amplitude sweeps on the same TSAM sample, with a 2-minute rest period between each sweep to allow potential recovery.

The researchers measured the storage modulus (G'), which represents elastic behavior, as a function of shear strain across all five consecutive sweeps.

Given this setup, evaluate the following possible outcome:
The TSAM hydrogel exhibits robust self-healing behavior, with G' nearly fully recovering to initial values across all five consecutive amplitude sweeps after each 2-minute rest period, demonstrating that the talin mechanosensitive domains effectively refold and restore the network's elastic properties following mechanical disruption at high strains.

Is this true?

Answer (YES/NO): NO